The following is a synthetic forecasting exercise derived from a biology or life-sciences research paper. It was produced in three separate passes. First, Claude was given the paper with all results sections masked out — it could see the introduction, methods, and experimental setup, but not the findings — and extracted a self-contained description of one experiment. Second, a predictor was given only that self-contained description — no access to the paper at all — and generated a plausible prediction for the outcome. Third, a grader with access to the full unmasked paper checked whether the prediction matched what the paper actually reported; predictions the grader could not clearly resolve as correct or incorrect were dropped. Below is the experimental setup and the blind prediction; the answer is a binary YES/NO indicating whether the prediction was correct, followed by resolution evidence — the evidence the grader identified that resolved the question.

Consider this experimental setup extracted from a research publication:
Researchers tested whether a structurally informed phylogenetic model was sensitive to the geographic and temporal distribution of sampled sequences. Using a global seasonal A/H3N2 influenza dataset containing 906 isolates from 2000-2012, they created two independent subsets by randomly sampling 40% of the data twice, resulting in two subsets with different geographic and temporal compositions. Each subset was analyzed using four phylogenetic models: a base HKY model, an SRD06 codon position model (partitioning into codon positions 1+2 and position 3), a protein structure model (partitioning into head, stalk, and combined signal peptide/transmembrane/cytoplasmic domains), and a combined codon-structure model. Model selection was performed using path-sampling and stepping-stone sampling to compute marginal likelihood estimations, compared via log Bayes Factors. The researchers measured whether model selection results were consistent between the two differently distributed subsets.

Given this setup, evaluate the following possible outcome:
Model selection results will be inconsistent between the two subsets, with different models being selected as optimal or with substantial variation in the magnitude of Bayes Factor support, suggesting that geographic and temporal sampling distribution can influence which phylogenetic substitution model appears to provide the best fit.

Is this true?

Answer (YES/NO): NO